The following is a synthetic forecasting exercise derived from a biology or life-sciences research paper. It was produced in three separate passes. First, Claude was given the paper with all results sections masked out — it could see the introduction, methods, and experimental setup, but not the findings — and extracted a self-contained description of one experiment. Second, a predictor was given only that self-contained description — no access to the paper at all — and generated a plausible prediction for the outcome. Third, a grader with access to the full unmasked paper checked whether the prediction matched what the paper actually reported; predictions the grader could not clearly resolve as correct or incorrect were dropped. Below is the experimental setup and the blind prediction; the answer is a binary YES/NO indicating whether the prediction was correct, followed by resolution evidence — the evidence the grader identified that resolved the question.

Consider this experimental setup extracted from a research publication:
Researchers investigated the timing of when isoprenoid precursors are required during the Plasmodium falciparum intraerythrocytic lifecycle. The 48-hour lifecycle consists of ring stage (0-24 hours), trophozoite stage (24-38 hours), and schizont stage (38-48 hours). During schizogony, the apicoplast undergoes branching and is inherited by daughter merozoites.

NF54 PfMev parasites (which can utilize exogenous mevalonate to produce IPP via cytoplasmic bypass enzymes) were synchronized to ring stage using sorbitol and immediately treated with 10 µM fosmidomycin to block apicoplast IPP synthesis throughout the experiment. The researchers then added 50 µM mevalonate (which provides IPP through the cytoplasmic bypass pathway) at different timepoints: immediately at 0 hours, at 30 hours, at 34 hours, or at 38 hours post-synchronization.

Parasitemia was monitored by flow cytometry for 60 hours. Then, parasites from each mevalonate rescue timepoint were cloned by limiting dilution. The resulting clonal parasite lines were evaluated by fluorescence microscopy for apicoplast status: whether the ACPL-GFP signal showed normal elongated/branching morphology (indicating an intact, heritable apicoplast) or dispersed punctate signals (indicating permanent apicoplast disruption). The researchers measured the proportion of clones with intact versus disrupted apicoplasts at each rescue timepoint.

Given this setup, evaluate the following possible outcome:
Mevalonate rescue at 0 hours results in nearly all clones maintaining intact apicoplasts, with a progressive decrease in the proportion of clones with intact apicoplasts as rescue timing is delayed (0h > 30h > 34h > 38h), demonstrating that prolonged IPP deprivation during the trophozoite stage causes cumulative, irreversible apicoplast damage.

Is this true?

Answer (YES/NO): YES